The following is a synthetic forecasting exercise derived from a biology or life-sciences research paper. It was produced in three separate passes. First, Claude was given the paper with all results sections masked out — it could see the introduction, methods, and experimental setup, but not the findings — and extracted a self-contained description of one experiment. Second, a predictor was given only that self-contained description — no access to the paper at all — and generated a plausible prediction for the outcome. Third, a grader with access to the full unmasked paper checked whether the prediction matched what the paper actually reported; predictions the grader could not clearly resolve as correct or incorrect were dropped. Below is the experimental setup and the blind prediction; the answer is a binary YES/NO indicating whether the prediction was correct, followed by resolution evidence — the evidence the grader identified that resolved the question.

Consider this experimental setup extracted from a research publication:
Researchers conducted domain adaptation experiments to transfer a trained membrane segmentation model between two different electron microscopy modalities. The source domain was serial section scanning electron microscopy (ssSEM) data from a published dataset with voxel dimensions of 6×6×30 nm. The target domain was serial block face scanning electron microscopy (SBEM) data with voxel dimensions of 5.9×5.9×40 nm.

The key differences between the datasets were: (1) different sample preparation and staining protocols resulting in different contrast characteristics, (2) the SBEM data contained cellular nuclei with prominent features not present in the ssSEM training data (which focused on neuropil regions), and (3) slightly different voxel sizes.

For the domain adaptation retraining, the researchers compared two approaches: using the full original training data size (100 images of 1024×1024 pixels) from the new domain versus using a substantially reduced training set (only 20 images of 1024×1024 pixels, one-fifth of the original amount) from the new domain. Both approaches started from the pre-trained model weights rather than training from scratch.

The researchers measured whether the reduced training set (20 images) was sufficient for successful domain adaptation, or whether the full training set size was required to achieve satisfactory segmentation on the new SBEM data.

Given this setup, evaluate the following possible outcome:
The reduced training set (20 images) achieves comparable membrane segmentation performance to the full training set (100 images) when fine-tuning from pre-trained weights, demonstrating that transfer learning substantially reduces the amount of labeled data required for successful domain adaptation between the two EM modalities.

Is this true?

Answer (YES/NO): YES